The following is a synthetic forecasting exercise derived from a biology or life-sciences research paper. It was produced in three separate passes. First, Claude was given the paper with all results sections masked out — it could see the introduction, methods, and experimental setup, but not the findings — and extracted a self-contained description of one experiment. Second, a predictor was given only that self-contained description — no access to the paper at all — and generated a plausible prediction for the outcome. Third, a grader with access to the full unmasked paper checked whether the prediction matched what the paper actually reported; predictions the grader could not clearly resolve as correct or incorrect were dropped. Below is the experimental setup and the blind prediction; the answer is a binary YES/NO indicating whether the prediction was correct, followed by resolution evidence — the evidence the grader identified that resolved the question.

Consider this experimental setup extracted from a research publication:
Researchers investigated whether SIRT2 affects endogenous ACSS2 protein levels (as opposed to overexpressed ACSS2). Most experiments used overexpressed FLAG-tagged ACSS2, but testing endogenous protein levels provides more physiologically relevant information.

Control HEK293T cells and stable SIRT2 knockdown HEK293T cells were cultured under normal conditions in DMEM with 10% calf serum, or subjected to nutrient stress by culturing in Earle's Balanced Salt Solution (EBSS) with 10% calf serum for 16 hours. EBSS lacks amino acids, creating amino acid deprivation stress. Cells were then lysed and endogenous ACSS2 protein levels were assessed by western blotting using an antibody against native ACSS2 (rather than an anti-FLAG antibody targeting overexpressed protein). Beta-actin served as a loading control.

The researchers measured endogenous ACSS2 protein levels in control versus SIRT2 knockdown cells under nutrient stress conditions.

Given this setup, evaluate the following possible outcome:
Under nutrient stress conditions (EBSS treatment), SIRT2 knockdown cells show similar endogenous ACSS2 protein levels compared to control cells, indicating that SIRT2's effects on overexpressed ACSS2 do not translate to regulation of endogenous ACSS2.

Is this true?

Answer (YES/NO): NO